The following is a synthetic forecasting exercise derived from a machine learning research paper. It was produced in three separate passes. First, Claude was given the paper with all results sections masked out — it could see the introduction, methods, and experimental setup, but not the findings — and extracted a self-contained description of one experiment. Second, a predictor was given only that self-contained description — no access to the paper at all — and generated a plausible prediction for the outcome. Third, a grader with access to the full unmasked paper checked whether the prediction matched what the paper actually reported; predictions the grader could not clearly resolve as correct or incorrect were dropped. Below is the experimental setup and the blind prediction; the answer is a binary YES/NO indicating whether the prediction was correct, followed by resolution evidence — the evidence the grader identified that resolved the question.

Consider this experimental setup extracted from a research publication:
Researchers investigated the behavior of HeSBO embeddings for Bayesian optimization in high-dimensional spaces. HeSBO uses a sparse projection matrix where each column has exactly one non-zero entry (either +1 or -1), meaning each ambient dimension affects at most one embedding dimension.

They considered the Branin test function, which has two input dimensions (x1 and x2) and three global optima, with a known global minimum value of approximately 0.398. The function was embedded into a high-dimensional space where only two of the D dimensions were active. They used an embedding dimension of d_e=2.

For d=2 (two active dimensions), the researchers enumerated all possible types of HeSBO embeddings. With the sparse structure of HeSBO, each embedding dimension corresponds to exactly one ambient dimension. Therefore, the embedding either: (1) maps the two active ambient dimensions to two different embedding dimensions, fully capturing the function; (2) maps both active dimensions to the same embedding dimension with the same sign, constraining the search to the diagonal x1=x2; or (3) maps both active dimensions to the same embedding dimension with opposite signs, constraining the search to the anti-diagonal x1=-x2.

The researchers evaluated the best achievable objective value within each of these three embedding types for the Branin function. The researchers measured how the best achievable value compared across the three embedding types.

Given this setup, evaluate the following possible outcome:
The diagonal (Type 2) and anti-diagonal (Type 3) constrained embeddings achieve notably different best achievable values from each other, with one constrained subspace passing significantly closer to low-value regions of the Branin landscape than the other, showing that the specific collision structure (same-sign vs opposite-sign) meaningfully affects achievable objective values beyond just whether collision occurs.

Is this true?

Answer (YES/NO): YES